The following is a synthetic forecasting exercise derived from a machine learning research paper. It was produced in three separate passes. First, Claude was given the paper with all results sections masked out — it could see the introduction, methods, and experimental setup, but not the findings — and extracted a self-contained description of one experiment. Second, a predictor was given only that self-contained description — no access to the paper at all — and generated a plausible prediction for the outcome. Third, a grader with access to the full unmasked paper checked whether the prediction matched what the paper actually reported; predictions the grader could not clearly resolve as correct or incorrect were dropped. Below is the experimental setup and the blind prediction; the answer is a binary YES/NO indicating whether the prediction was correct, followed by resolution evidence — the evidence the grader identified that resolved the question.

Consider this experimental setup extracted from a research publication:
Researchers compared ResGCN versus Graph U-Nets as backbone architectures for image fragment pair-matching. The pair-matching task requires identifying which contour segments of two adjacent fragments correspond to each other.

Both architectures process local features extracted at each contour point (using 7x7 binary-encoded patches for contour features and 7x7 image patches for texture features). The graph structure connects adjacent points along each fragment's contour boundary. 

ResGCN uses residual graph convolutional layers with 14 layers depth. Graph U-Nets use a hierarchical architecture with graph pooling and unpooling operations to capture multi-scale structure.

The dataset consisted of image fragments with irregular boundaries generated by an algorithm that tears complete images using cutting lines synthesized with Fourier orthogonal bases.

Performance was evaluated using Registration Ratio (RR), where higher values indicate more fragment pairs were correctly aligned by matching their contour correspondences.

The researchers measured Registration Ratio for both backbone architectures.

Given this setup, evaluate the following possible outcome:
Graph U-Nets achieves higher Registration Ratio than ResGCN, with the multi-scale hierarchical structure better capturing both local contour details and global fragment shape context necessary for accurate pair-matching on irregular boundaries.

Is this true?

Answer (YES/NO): NO